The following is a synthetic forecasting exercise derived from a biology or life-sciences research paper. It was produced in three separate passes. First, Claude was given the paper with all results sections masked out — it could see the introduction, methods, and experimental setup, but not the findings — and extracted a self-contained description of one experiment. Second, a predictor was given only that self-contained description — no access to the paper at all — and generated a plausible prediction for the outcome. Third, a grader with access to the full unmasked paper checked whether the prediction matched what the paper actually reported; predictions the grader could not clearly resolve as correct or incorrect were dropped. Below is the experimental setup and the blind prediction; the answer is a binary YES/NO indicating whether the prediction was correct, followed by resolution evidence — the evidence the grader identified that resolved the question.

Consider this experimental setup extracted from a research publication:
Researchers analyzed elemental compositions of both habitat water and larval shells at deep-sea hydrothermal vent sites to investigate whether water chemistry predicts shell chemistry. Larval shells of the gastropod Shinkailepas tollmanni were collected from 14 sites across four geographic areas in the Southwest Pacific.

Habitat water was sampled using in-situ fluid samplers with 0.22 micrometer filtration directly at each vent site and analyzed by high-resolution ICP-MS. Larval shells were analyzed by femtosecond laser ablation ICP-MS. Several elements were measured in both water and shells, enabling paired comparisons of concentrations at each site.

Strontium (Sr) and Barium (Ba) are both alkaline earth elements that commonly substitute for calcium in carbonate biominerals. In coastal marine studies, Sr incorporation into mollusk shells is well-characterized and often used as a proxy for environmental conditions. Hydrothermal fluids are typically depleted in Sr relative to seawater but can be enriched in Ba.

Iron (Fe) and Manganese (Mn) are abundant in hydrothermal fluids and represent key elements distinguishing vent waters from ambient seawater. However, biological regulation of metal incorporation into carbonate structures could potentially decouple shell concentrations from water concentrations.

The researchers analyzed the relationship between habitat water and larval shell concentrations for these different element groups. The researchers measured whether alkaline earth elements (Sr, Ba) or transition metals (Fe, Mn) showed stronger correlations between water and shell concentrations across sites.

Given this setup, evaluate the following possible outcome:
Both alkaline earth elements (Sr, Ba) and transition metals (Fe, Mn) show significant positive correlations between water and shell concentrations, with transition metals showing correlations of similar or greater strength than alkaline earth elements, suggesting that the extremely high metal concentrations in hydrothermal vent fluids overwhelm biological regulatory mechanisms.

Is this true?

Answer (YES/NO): NO